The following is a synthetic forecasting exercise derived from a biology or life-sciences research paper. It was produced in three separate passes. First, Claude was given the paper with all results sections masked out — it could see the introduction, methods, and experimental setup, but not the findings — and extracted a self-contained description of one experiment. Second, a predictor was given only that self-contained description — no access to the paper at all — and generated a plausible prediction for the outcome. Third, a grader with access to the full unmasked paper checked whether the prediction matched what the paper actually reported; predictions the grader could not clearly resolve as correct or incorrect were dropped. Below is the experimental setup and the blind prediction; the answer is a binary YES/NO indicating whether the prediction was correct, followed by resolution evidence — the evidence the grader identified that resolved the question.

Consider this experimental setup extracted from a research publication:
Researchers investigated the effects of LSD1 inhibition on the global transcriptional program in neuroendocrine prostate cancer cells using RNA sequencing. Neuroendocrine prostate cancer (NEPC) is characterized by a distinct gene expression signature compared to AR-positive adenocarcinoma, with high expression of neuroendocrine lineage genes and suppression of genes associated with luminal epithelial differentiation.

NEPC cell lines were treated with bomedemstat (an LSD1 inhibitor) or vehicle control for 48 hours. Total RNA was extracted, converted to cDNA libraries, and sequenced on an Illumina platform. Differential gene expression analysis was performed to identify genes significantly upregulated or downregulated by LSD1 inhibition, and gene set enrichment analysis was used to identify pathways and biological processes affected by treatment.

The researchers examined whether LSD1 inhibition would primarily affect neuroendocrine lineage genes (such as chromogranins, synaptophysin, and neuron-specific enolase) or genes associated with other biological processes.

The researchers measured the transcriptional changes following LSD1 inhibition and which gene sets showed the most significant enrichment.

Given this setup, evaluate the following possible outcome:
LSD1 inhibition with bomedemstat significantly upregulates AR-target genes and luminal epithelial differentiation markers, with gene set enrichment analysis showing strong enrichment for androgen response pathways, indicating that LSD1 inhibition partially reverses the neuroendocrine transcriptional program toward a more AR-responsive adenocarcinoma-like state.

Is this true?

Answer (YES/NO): NO